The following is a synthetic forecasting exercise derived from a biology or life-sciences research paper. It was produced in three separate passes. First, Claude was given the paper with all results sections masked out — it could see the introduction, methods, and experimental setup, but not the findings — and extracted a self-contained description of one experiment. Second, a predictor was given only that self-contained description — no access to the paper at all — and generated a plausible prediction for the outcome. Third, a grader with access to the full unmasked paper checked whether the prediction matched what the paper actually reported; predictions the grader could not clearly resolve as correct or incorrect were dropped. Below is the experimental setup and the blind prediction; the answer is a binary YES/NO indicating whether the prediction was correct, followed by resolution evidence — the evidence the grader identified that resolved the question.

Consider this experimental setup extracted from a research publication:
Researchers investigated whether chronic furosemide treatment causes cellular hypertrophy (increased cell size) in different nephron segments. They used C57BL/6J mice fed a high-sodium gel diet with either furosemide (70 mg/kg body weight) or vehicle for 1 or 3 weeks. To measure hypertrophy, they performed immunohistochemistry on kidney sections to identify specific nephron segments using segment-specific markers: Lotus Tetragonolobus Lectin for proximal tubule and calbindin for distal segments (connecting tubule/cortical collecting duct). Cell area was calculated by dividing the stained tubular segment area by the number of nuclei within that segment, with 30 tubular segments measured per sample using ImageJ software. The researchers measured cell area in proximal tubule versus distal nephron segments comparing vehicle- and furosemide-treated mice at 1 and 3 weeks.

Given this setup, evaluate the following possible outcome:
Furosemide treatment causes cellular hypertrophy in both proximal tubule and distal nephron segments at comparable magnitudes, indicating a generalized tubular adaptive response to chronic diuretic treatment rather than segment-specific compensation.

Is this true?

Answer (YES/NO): NO